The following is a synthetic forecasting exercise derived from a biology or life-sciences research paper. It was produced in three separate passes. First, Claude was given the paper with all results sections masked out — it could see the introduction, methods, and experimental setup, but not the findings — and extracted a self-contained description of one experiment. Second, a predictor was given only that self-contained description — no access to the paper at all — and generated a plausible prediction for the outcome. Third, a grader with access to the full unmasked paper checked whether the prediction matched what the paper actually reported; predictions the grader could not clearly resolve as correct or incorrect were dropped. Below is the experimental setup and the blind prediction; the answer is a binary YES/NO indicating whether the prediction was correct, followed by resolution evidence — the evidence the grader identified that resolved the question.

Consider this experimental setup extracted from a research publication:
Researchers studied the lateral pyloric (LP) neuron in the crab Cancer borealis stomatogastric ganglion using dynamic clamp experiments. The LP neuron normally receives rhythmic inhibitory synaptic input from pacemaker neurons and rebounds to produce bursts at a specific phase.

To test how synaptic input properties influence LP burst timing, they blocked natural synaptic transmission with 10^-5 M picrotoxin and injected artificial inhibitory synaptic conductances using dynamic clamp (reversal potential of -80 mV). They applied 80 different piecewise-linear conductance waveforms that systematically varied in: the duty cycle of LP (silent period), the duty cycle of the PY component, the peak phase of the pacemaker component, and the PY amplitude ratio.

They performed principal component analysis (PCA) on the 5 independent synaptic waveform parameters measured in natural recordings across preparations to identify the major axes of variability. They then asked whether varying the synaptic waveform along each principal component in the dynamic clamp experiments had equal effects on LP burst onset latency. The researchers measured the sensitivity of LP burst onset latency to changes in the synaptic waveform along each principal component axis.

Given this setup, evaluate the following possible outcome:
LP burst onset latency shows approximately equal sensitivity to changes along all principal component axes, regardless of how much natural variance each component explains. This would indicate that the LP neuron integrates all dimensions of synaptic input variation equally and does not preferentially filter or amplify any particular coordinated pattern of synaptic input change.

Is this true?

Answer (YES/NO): NO